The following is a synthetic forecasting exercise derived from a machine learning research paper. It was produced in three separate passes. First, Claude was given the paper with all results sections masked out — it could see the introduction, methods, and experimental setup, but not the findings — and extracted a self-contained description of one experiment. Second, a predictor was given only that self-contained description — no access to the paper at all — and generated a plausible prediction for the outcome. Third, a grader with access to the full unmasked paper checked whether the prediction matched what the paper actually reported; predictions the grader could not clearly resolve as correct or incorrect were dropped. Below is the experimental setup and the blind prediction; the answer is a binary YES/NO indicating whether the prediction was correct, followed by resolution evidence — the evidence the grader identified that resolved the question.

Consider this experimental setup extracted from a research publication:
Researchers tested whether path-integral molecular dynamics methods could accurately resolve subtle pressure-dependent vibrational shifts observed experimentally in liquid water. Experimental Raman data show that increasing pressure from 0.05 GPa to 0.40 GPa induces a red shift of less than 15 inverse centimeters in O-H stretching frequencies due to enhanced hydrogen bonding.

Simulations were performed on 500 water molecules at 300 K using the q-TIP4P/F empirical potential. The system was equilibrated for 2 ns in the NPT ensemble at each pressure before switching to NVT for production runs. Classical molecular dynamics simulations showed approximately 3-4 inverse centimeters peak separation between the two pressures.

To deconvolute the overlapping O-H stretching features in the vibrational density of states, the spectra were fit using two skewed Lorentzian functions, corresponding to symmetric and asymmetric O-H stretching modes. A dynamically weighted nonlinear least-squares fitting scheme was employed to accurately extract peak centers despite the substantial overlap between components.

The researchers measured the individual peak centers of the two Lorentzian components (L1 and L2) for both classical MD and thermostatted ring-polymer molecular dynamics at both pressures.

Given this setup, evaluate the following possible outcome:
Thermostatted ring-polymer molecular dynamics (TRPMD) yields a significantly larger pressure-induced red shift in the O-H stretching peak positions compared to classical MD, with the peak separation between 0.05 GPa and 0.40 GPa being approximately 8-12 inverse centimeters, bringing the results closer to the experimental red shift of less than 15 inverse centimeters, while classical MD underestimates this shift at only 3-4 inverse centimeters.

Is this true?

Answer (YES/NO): NO